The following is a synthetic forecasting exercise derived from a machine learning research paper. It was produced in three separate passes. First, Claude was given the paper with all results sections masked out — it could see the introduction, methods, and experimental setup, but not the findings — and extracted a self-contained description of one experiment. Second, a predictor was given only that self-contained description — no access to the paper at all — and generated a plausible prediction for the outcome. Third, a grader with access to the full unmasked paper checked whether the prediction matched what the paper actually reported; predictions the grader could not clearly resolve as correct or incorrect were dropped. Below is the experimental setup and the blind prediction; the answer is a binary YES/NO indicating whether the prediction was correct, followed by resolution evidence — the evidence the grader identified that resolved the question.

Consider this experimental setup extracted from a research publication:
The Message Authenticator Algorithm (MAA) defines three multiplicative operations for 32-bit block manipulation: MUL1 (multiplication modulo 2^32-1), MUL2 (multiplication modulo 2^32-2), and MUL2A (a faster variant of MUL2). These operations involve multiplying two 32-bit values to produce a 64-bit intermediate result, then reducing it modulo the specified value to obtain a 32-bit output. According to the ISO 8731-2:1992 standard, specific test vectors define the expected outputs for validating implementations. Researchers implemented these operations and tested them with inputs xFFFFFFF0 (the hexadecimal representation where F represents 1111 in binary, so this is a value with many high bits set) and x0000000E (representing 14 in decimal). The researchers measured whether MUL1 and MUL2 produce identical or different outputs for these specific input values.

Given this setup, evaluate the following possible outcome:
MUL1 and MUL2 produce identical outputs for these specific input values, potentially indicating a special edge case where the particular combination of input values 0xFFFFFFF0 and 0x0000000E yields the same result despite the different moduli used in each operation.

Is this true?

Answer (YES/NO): NO